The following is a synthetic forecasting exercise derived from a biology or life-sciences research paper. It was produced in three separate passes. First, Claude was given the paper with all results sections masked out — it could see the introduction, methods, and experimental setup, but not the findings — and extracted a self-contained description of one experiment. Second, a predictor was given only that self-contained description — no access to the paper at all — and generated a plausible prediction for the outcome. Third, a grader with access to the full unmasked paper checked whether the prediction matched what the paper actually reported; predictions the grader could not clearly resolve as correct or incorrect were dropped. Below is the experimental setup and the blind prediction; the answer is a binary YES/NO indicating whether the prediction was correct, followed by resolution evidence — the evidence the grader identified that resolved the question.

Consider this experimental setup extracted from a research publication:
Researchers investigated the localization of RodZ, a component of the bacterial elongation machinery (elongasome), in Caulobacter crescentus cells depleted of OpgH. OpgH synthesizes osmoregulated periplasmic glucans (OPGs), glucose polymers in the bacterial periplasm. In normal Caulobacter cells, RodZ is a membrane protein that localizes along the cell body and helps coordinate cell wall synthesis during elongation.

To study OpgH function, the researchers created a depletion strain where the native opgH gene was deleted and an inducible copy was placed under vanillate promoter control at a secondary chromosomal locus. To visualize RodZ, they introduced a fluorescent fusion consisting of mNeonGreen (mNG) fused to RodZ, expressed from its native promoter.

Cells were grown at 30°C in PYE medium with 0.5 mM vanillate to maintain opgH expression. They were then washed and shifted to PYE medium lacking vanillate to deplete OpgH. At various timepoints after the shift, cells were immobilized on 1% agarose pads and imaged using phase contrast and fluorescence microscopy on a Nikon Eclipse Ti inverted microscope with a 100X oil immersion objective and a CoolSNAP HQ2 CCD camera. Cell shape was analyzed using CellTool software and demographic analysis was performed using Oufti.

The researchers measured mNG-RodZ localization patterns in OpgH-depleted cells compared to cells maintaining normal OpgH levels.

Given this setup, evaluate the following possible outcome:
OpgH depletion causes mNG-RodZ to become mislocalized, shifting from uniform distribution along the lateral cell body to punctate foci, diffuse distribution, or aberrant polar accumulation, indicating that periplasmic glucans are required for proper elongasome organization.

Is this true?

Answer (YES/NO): NO